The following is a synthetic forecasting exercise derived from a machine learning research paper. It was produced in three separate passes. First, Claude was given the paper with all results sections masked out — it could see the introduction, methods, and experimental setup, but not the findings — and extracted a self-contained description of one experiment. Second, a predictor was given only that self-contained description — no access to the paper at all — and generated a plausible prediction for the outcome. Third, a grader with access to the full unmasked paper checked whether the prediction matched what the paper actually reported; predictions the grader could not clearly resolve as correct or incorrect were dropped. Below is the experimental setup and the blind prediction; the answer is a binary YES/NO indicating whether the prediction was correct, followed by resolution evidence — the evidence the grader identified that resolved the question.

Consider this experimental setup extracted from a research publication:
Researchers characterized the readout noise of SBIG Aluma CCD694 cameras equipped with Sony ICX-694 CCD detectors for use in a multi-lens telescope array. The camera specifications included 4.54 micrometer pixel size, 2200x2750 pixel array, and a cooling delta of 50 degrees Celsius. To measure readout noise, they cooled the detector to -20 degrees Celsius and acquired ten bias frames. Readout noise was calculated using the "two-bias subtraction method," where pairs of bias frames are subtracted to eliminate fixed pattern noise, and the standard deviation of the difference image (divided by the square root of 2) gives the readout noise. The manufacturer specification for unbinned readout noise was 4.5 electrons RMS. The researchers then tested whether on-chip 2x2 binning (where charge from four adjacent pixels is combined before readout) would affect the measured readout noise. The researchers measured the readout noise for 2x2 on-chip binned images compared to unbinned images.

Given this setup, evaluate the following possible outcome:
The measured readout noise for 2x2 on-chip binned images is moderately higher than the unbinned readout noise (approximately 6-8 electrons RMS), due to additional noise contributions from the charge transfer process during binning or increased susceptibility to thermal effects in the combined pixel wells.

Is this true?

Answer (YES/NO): NO